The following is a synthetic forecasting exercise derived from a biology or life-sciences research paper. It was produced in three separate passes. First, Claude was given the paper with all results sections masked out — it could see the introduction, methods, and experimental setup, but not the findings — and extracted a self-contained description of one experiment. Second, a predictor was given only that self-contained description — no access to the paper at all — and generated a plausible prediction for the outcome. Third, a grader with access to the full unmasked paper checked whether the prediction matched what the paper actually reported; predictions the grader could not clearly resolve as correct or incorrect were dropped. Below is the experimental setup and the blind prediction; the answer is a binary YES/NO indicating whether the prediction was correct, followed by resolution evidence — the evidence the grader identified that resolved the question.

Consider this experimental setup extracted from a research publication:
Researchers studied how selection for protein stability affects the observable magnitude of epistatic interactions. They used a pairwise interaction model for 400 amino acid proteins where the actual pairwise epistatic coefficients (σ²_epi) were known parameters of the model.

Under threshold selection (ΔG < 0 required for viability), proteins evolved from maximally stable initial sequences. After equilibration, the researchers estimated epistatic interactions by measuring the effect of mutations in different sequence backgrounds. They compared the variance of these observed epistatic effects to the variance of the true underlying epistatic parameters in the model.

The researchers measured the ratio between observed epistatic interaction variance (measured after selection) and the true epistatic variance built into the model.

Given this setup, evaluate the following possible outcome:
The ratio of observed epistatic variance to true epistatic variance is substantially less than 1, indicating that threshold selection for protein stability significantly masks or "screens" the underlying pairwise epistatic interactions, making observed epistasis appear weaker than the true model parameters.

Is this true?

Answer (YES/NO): NO